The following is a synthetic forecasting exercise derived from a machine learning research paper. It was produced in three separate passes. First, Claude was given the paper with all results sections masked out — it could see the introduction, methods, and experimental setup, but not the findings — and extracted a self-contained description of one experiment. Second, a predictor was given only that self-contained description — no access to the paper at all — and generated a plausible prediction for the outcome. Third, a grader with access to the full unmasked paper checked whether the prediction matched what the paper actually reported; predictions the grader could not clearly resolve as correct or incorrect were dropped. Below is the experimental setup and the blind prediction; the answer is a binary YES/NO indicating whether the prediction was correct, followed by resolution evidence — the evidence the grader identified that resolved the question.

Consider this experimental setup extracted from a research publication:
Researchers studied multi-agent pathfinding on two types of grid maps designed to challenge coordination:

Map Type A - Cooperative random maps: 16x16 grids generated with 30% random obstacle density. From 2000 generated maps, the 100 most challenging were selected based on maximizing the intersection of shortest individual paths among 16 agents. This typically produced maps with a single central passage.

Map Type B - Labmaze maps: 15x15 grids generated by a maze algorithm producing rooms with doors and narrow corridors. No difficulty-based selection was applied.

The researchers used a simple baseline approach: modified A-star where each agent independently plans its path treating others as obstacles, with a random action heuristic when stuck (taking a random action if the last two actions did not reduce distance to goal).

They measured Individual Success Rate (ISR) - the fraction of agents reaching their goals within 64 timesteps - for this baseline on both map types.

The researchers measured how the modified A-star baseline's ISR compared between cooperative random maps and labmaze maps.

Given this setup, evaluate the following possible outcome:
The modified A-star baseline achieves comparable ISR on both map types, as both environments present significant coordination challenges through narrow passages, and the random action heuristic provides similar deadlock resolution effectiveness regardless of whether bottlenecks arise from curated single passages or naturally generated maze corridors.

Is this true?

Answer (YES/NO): NO